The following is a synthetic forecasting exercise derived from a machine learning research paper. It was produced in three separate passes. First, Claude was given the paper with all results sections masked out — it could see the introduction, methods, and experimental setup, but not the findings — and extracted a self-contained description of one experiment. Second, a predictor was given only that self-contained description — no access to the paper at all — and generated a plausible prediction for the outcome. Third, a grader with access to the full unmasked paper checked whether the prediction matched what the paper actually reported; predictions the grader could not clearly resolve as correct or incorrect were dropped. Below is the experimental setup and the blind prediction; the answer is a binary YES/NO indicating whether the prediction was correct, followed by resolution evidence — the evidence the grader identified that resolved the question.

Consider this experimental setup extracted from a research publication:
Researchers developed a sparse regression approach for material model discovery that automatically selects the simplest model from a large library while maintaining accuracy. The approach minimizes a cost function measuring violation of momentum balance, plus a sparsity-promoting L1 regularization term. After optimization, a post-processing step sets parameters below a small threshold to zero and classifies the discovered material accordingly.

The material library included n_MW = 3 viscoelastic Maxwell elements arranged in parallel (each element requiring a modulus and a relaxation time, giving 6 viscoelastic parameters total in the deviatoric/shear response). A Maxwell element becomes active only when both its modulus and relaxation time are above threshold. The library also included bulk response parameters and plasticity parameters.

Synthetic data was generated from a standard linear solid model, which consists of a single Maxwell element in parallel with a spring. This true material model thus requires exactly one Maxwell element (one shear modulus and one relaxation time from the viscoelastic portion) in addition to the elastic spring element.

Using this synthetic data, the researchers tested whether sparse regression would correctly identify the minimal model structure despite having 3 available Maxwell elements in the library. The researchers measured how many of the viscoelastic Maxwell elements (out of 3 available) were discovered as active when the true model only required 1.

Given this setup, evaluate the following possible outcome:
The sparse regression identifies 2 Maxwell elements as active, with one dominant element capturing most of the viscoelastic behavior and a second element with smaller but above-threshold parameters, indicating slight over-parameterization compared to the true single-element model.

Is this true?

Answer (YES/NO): NO